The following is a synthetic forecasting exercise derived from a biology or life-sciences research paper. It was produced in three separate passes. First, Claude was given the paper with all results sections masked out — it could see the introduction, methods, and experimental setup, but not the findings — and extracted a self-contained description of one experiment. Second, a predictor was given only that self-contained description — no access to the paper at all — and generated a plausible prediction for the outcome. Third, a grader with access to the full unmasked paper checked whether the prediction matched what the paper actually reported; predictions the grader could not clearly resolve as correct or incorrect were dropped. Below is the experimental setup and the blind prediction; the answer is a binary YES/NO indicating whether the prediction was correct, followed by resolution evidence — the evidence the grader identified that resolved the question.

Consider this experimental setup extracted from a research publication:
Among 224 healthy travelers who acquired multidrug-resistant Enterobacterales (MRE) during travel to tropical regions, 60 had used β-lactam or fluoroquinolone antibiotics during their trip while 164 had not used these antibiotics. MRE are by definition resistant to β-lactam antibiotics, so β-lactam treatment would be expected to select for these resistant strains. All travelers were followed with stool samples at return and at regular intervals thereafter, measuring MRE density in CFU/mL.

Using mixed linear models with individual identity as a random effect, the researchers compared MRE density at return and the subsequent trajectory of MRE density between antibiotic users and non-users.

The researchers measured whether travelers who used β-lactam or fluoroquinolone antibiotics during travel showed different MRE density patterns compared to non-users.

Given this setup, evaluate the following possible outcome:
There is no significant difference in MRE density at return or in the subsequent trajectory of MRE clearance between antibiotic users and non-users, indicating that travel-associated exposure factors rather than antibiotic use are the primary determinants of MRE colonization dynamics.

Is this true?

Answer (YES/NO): NO